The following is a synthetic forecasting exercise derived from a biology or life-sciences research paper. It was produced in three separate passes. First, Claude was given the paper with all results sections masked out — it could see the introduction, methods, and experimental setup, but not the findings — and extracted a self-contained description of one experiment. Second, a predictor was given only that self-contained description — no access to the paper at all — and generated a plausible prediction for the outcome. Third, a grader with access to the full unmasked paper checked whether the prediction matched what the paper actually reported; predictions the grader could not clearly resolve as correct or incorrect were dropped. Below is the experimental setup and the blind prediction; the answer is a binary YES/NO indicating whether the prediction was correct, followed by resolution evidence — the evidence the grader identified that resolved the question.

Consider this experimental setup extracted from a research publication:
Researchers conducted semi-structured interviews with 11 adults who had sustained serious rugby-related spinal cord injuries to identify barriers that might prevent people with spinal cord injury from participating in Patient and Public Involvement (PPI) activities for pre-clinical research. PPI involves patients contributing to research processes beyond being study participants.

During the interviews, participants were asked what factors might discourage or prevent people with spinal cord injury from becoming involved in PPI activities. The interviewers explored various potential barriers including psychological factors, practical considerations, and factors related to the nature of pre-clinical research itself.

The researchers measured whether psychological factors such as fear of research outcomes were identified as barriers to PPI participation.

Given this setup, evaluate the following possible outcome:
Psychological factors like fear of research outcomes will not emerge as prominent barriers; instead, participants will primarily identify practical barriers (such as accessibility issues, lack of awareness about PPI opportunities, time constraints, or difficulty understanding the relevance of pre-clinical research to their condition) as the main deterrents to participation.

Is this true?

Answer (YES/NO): NO